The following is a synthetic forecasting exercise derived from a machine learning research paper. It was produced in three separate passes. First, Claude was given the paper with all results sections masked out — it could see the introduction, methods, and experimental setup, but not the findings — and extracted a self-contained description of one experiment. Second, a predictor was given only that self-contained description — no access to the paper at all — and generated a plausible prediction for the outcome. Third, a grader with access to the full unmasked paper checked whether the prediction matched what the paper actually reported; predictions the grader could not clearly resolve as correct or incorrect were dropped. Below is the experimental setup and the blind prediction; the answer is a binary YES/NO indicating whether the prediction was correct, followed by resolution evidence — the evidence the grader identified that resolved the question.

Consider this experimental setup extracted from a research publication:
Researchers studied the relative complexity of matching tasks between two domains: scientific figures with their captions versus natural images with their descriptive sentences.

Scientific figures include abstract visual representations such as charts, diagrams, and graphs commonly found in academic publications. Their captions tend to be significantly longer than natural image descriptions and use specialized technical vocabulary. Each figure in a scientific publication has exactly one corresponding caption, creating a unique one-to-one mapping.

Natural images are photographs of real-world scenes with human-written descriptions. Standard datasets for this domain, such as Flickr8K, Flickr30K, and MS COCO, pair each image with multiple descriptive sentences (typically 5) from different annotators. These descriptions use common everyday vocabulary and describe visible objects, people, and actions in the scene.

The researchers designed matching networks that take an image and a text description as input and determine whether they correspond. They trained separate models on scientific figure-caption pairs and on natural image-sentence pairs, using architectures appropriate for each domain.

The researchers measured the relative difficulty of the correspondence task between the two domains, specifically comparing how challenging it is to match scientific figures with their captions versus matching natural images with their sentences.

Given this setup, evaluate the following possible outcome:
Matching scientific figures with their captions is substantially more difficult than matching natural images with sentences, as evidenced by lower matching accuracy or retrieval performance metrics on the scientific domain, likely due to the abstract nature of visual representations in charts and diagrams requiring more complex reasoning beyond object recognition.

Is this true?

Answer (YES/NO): YES